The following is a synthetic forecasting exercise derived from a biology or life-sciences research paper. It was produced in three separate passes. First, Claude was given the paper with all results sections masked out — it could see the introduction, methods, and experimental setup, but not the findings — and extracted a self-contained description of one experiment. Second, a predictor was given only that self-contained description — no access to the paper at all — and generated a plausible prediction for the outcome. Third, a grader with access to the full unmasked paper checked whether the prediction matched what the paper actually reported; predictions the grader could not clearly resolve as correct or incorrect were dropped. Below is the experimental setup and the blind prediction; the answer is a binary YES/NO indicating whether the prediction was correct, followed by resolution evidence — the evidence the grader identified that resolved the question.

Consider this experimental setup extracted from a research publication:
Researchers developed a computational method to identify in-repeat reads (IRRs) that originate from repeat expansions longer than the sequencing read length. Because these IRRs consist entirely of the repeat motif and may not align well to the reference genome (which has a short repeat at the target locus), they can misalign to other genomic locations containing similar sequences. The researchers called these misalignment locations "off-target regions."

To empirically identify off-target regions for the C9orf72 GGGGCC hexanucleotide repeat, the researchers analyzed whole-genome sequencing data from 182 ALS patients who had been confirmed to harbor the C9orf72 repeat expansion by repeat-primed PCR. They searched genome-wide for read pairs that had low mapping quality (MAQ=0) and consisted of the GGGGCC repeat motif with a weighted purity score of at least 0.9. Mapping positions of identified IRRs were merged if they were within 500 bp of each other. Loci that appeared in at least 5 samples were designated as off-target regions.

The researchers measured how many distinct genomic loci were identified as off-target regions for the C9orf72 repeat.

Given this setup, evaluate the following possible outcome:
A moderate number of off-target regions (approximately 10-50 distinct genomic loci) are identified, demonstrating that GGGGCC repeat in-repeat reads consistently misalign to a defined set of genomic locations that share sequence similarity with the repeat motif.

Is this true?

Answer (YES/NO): YES